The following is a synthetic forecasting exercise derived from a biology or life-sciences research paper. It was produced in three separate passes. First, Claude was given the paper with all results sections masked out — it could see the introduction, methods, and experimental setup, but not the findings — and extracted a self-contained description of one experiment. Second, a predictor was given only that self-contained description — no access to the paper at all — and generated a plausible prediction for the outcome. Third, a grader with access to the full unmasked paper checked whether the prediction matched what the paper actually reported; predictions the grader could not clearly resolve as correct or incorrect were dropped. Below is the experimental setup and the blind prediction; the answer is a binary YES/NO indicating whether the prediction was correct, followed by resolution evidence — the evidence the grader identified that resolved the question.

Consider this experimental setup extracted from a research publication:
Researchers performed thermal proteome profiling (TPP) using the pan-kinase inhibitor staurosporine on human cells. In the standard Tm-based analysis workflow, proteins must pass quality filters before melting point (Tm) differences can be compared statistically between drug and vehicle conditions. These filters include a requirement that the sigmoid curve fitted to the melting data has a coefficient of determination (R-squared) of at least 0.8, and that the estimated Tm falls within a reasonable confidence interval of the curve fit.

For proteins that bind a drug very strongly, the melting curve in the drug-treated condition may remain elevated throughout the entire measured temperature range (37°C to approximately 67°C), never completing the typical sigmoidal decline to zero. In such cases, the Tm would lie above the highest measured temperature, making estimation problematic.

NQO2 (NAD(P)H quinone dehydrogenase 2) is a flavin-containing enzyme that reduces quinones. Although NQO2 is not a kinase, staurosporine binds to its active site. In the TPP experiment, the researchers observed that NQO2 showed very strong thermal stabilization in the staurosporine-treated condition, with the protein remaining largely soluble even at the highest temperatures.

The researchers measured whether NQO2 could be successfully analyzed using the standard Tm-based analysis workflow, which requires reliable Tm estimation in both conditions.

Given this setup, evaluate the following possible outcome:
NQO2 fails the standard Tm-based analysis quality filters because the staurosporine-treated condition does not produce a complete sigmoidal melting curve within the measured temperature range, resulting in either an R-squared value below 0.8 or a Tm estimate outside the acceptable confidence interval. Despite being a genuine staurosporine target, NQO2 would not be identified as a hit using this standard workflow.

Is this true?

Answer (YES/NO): NO